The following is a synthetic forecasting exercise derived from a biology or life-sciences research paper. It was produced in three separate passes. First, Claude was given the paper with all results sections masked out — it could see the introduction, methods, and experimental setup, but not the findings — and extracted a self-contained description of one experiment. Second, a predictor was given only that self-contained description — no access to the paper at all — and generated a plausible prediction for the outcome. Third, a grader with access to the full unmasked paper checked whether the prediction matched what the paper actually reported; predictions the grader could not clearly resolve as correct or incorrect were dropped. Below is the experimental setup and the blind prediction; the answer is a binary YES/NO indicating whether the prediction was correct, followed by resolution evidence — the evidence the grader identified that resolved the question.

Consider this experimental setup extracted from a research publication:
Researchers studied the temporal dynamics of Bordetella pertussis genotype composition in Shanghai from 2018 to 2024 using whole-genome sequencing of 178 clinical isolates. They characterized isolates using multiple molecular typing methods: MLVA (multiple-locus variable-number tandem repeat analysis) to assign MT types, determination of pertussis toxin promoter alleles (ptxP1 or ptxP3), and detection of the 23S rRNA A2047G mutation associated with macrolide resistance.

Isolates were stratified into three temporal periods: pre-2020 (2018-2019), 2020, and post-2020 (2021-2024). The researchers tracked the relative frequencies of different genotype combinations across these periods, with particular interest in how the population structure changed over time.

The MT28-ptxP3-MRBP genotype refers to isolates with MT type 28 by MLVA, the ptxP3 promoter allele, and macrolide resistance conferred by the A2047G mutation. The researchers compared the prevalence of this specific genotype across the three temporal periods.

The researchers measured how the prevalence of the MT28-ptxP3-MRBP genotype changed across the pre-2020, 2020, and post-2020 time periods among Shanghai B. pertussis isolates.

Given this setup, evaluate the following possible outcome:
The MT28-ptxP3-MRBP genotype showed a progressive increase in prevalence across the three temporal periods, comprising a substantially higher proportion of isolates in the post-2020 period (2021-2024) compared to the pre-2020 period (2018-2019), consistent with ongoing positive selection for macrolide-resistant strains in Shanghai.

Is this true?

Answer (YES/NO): YES